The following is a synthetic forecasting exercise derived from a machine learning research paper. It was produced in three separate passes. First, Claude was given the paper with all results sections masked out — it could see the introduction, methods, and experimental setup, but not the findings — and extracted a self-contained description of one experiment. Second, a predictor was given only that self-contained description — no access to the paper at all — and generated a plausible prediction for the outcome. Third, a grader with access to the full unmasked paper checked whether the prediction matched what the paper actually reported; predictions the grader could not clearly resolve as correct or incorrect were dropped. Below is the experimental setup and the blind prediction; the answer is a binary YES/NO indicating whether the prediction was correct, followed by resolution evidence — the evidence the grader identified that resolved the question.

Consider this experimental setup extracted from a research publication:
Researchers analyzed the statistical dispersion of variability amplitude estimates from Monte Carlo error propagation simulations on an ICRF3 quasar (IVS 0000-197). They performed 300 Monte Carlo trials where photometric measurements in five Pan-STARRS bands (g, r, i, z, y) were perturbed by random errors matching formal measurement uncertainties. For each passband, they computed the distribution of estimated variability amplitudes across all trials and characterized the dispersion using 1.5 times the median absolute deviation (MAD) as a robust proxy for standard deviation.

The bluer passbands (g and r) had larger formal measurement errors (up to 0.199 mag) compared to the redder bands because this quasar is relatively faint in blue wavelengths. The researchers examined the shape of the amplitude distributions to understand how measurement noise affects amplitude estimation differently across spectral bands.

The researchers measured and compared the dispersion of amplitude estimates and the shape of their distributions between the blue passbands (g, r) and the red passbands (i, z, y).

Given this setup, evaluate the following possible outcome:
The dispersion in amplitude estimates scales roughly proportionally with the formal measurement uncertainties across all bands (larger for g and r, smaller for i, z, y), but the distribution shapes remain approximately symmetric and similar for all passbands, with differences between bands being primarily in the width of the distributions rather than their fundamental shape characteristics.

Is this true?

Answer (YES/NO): NO